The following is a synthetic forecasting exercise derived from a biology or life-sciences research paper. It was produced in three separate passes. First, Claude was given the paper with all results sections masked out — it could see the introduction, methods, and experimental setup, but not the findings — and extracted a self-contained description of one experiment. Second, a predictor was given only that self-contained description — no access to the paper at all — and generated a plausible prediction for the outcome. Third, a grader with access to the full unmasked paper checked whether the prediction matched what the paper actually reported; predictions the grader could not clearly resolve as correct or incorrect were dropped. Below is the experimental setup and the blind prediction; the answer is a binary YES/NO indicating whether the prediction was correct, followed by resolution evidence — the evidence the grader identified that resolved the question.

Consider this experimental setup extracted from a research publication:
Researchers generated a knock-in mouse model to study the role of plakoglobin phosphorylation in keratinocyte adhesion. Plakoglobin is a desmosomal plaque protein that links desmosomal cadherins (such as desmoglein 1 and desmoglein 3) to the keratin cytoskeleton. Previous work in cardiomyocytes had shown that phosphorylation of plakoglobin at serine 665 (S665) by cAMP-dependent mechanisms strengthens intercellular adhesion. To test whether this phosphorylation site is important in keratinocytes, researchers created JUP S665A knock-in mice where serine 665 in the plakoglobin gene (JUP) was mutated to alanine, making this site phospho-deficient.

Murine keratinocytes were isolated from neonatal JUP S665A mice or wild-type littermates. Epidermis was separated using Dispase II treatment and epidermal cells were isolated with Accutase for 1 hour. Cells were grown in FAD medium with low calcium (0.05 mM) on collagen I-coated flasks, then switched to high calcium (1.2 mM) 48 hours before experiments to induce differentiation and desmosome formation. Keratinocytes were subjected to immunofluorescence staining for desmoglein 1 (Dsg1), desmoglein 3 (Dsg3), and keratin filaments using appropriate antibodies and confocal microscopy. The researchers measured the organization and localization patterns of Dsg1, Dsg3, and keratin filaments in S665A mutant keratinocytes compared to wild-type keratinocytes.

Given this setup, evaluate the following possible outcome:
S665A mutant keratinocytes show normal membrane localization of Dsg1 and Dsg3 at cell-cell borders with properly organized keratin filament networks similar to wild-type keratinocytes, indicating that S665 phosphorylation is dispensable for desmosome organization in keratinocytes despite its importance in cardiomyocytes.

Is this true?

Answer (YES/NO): NO